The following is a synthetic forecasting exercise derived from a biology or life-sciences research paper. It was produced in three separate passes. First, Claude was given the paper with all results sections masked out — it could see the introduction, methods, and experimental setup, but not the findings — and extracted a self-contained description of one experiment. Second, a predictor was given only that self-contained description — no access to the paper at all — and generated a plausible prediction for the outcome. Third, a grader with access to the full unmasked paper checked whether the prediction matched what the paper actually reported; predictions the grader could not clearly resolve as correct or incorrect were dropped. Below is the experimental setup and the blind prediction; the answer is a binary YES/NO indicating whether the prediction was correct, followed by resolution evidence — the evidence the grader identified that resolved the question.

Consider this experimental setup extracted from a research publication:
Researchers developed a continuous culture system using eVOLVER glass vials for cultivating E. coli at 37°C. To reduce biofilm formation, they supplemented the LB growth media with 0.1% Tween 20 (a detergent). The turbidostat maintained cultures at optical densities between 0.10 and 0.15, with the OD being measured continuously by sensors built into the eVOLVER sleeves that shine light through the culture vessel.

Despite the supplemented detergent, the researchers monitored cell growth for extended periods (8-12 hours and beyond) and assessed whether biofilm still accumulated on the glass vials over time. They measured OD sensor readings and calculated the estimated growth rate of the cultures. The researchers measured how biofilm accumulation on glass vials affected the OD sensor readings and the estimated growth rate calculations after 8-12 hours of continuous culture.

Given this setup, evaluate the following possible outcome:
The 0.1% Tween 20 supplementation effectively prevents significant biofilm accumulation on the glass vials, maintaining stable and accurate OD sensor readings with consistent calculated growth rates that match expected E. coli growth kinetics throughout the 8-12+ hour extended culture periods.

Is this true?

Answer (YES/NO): NO